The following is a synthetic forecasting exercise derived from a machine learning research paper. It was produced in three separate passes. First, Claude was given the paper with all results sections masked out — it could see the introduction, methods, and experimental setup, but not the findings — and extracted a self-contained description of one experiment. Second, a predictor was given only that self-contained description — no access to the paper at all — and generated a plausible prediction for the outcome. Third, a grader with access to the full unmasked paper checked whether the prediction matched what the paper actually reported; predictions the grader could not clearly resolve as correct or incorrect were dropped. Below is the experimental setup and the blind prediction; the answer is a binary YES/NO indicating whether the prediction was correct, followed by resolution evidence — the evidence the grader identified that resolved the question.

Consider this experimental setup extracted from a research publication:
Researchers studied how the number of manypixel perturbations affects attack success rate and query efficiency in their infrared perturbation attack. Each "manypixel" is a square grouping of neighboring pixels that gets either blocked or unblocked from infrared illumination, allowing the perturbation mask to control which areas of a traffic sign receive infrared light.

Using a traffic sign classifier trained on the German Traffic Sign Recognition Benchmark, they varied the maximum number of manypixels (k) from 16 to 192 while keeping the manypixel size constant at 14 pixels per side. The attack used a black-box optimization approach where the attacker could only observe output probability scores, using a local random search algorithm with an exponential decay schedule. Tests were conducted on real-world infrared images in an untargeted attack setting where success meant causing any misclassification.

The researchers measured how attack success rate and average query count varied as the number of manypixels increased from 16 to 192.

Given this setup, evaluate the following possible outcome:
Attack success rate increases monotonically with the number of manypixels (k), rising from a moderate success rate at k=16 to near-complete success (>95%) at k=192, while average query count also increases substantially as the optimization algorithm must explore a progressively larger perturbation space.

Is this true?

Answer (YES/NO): NO